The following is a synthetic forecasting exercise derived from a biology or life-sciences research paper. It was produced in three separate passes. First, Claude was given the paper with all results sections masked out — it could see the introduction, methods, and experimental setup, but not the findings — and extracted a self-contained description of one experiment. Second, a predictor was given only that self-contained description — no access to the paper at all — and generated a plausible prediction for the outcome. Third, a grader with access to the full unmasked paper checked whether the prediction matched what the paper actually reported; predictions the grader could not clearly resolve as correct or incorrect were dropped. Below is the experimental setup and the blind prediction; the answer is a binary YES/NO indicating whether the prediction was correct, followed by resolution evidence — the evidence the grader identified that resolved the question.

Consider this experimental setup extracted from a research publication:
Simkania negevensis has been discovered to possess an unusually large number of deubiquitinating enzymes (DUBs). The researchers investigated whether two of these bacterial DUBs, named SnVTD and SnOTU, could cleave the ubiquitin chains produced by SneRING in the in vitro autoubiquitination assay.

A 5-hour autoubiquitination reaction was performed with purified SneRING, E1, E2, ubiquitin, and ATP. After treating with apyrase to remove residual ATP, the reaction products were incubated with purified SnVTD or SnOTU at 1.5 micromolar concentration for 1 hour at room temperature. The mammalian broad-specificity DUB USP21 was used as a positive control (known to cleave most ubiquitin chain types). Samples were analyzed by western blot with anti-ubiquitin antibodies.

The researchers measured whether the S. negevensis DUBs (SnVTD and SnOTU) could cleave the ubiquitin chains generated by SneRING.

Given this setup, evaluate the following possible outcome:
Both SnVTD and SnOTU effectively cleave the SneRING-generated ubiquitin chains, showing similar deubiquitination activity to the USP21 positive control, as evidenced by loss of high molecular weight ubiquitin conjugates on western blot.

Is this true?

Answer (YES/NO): NO